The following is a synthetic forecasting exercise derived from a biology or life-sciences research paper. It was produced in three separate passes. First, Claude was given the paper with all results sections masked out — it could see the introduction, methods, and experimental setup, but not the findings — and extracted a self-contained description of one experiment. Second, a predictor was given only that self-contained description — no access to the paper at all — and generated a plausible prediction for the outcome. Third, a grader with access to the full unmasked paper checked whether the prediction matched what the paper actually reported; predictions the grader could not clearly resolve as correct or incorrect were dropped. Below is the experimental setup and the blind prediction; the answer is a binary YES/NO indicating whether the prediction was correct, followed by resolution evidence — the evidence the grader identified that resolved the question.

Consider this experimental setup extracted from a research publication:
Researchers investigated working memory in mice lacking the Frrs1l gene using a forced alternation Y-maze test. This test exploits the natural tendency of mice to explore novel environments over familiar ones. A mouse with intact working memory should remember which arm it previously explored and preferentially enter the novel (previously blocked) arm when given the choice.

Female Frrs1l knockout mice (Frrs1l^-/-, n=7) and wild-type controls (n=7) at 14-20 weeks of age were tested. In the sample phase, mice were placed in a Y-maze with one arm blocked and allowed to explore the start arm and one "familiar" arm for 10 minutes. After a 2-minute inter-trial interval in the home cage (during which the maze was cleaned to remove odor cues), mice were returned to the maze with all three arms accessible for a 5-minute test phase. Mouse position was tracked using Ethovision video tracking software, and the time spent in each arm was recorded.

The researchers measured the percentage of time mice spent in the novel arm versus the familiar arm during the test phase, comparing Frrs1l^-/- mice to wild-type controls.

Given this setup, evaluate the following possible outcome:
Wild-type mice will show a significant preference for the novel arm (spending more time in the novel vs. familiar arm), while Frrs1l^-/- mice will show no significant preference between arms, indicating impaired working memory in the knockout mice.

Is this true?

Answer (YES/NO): YES